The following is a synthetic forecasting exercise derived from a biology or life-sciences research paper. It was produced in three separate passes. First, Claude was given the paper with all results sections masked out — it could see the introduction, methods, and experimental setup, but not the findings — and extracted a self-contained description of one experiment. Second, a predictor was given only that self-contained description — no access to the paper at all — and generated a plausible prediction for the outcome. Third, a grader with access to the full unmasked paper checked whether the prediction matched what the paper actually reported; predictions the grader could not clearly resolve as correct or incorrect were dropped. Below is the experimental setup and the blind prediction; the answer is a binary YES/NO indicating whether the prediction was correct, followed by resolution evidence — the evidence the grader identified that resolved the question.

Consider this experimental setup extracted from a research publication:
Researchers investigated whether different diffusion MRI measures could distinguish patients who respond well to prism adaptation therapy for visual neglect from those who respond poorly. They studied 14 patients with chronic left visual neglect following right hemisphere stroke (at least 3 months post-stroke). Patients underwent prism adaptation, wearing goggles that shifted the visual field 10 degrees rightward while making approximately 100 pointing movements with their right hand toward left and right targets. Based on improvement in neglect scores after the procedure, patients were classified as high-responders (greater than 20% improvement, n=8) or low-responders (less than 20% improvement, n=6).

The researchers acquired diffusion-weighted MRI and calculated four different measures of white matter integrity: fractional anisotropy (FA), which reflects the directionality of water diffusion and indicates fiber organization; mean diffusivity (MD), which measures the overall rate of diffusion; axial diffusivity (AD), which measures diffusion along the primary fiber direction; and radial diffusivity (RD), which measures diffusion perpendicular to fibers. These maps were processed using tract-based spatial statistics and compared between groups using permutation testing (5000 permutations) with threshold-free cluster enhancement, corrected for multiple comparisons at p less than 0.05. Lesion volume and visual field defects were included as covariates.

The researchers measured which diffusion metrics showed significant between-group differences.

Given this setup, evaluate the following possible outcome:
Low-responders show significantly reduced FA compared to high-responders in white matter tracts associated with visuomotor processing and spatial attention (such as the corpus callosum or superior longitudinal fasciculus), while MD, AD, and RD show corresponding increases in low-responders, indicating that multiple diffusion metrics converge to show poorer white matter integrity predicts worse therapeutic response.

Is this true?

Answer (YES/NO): NO